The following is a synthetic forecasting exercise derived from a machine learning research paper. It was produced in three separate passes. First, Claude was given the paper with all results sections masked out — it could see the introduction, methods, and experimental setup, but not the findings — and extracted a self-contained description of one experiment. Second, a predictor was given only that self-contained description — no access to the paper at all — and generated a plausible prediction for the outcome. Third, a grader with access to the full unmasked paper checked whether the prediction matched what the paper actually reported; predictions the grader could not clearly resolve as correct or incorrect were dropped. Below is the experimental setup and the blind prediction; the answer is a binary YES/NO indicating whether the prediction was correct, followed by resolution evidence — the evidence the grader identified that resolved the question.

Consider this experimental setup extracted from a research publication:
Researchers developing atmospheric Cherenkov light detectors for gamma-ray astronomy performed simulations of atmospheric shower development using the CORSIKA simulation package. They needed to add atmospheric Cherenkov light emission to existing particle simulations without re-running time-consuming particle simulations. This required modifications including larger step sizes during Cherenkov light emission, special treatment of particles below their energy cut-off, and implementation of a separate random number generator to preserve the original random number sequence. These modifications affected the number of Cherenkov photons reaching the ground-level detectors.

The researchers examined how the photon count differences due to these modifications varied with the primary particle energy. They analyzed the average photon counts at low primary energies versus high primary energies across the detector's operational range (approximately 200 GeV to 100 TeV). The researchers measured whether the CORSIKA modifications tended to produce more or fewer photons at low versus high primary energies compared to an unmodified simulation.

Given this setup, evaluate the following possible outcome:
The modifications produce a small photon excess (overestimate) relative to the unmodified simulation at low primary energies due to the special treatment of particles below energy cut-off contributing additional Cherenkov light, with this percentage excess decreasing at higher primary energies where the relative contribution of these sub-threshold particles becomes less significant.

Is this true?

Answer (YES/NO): NO